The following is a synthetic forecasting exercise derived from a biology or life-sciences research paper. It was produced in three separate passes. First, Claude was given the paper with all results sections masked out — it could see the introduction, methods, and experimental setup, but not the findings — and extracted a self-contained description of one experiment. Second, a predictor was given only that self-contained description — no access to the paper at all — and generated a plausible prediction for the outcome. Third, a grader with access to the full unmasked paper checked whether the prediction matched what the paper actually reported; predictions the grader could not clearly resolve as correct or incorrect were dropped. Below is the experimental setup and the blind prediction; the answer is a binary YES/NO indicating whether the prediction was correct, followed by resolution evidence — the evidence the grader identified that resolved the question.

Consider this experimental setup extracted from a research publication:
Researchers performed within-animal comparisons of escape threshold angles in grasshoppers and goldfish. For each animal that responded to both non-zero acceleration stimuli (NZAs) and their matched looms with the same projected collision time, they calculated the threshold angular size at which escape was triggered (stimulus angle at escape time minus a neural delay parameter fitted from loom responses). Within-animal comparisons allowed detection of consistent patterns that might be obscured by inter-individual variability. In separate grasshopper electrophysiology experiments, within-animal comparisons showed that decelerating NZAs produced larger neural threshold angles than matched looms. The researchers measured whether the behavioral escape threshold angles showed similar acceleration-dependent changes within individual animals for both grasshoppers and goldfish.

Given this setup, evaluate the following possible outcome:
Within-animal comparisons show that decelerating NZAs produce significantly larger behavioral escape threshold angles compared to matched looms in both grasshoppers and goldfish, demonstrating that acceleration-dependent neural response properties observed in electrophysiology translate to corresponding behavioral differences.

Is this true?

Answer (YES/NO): NO